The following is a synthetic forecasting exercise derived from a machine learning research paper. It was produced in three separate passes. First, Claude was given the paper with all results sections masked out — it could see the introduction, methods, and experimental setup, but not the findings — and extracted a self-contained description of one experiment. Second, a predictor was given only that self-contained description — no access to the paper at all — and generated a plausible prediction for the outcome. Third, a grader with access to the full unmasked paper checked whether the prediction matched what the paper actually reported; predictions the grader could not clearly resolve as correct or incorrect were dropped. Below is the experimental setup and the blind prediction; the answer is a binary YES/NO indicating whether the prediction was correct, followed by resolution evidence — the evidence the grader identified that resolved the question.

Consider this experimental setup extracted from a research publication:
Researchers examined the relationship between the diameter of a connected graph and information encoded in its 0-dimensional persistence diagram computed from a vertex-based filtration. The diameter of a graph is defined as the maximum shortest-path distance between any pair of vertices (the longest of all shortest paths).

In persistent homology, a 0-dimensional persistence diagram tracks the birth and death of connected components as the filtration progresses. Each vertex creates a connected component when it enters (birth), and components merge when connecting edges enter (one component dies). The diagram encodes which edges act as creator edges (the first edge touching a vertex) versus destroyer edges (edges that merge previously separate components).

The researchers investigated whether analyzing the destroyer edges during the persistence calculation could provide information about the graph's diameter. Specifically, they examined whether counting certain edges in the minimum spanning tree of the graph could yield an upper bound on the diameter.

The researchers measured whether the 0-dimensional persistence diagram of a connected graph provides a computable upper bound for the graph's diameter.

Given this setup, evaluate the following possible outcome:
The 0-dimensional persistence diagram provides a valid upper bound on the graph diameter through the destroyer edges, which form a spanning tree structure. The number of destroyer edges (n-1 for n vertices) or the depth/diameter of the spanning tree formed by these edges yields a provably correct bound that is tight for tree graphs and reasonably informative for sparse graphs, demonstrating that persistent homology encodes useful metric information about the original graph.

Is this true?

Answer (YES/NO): NO